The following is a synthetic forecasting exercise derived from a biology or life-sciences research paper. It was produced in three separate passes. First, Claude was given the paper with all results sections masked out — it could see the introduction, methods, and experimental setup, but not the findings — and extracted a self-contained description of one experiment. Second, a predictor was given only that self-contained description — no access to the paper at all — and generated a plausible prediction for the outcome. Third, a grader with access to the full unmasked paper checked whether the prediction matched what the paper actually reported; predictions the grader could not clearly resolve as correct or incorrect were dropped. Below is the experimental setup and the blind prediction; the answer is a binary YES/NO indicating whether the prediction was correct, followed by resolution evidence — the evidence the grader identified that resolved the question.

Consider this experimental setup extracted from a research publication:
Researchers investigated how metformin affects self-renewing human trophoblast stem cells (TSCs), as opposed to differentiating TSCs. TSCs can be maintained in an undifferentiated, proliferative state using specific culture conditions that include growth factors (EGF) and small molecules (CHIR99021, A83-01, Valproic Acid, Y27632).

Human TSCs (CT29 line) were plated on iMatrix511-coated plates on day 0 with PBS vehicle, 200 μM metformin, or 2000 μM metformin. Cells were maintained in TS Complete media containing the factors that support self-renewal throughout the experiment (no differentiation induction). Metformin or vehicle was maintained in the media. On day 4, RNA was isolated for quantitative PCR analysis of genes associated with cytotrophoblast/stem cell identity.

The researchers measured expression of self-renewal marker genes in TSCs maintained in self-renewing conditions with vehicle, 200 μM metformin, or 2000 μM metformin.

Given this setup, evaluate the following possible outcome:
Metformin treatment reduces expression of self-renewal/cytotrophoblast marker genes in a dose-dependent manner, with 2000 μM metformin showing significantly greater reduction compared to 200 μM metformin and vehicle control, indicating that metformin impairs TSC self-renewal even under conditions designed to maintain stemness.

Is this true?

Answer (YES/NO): NO